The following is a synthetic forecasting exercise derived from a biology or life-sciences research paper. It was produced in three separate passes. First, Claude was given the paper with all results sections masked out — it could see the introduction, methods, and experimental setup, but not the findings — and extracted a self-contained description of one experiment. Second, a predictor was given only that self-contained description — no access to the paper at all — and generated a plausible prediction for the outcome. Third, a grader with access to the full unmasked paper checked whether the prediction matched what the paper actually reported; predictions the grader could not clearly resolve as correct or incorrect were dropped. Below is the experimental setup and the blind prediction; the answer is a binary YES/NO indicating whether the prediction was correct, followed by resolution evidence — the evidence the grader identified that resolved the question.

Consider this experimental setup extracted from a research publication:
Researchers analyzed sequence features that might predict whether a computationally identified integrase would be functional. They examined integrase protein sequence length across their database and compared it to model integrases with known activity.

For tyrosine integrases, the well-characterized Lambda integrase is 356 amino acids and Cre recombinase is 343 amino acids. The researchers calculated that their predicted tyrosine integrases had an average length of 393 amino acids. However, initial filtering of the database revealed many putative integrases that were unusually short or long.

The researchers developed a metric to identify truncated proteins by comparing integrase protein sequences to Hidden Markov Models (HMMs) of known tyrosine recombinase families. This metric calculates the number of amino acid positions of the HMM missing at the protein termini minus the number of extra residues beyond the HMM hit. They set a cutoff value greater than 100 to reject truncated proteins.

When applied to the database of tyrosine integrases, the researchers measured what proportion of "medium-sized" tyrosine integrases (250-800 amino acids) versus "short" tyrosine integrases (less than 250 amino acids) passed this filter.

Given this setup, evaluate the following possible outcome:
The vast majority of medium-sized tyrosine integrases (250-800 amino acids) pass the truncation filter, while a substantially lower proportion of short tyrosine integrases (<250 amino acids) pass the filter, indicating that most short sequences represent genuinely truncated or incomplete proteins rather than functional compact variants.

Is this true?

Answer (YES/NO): YES